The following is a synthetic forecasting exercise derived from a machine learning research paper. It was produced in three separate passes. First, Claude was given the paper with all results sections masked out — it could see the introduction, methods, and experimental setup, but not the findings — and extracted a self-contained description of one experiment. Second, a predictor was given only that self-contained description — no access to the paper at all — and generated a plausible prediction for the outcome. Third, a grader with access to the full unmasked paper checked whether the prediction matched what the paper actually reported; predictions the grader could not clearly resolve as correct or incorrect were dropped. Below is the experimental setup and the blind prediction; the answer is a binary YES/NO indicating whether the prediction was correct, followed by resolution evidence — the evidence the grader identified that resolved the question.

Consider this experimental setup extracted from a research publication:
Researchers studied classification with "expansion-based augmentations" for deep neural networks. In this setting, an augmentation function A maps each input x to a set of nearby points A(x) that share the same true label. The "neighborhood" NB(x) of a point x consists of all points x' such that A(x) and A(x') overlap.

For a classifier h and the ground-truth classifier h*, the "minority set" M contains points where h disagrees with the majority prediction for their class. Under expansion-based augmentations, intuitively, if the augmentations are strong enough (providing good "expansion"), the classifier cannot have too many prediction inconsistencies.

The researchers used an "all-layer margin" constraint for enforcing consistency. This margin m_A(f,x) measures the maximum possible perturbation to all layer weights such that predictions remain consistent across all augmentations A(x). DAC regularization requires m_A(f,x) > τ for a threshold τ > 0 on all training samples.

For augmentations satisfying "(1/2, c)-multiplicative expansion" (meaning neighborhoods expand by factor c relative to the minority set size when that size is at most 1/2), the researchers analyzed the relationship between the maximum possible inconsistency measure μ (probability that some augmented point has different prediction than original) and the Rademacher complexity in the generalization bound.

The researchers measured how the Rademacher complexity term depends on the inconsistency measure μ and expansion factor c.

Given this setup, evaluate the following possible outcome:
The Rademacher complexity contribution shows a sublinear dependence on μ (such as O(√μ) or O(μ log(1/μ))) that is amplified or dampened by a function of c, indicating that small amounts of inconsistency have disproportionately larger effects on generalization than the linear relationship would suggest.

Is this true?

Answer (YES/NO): YES